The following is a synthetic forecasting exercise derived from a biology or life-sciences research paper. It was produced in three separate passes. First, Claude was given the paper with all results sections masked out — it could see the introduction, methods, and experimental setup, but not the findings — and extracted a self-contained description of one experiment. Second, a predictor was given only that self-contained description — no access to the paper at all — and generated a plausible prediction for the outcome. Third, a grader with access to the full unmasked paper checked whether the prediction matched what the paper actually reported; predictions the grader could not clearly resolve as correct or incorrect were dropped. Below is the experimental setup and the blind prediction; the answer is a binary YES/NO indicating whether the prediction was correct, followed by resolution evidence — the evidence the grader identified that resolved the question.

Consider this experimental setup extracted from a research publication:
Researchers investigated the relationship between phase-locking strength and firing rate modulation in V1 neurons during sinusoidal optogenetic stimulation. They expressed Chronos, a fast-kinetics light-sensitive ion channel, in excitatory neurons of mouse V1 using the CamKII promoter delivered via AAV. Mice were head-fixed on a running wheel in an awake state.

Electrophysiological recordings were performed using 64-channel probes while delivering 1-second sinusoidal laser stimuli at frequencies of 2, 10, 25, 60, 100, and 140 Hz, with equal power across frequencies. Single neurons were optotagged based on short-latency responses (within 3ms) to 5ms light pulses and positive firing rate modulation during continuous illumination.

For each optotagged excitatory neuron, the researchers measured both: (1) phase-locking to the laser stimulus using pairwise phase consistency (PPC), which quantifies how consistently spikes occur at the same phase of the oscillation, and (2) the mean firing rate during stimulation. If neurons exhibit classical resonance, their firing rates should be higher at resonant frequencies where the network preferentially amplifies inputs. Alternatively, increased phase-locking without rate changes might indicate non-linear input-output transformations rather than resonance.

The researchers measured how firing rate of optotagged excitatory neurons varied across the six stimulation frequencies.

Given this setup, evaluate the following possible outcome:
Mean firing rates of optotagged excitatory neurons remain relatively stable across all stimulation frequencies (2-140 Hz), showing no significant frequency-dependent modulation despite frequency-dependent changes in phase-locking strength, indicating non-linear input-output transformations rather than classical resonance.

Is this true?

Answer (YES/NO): NO